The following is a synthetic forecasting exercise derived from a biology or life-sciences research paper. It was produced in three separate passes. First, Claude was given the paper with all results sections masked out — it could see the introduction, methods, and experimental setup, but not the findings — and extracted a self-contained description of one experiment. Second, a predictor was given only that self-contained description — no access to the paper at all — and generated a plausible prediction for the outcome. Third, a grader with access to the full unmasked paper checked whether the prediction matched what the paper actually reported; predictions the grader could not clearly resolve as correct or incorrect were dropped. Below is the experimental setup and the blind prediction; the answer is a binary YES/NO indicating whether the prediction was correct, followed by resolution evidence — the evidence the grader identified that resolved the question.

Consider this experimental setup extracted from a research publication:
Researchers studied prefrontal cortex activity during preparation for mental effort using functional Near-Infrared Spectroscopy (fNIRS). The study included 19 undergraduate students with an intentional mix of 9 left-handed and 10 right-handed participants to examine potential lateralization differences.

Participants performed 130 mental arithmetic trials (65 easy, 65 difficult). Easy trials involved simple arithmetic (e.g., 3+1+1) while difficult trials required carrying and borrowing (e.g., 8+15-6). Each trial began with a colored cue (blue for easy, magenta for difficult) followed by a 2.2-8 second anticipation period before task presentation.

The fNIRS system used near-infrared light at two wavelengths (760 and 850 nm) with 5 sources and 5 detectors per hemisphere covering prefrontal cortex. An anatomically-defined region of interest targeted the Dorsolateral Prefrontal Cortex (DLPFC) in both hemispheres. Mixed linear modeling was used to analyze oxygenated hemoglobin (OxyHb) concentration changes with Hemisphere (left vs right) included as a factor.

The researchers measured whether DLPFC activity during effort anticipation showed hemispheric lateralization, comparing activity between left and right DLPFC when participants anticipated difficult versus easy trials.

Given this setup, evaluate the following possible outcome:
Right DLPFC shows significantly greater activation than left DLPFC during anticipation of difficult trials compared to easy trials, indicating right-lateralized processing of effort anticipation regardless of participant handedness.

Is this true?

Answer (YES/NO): NO